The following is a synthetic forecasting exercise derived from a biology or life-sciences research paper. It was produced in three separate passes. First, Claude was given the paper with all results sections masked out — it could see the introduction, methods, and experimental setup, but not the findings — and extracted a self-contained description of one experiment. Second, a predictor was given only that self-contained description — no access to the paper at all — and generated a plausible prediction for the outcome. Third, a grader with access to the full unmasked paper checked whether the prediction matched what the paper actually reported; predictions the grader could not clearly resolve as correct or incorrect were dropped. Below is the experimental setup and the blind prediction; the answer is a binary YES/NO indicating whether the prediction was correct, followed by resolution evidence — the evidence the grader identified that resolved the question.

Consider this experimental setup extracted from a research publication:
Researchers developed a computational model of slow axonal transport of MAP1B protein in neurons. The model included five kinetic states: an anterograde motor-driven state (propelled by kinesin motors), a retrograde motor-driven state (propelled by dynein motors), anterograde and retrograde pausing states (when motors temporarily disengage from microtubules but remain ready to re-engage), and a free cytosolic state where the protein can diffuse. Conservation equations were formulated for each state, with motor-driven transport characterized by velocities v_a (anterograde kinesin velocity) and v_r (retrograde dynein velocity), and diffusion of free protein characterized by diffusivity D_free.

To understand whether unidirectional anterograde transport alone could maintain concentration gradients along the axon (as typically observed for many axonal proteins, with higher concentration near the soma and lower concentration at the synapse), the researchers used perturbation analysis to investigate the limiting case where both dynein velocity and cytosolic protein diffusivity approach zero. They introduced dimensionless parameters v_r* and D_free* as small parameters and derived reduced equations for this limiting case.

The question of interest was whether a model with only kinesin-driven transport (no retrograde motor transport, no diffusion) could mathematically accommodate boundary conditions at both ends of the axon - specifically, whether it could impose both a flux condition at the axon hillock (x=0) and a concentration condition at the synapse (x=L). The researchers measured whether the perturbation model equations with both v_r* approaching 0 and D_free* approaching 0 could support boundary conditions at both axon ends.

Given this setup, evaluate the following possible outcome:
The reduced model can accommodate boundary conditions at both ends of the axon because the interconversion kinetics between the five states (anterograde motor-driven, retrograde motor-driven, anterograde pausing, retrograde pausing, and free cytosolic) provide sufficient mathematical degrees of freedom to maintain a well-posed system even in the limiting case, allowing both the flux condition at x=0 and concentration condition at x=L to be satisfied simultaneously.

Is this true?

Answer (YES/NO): NO